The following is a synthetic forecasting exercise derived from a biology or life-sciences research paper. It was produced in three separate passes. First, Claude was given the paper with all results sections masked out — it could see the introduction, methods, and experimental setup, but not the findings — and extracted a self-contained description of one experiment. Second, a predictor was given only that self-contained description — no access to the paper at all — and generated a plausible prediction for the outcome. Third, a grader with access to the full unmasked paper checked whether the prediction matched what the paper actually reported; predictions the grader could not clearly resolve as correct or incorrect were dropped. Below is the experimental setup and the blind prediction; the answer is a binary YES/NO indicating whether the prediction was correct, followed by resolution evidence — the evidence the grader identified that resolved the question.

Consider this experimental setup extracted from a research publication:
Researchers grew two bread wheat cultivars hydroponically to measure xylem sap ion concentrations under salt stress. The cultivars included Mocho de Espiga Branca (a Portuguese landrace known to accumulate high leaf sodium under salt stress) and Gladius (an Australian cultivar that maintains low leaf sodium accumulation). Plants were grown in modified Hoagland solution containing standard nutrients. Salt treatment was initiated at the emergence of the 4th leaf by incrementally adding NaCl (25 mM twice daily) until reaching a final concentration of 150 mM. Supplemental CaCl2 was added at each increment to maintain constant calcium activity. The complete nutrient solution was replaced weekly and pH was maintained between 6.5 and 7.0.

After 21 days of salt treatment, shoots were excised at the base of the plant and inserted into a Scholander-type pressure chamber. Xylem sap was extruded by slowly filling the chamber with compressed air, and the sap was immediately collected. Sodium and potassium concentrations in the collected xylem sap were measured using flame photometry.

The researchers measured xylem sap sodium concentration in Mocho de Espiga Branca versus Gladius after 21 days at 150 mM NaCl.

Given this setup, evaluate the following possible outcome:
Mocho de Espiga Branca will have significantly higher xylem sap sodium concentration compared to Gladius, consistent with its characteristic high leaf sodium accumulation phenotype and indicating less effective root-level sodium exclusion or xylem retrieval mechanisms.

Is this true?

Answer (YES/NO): YES